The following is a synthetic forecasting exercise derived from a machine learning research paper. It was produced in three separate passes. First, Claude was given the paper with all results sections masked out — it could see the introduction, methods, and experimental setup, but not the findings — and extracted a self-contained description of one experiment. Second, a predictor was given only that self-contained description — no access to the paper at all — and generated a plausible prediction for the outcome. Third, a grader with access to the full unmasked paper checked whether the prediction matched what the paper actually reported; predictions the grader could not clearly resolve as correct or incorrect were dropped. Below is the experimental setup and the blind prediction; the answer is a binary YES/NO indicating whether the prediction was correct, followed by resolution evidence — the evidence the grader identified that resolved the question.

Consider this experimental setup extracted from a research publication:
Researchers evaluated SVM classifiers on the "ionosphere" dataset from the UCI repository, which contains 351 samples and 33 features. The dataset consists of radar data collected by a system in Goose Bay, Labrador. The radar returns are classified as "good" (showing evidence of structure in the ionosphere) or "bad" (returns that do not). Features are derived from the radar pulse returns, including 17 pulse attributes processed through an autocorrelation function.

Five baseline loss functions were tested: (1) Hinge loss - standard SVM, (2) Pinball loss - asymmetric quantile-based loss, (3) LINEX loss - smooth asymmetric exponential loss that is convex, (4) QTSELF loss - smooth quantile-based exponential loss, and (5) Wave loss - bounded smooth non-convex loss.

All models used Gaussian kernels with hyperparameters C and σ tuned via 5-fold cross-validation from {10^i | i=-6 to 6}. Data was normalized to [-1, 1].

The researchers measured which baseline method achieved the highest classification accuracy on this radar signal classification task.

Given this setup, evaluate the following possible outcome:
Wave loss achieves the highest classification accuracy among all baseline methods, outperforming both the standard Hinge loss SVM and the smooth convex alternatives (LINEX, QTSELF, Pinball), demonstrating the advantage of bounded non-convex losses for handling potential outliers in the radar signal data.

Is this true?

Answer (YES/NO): NO